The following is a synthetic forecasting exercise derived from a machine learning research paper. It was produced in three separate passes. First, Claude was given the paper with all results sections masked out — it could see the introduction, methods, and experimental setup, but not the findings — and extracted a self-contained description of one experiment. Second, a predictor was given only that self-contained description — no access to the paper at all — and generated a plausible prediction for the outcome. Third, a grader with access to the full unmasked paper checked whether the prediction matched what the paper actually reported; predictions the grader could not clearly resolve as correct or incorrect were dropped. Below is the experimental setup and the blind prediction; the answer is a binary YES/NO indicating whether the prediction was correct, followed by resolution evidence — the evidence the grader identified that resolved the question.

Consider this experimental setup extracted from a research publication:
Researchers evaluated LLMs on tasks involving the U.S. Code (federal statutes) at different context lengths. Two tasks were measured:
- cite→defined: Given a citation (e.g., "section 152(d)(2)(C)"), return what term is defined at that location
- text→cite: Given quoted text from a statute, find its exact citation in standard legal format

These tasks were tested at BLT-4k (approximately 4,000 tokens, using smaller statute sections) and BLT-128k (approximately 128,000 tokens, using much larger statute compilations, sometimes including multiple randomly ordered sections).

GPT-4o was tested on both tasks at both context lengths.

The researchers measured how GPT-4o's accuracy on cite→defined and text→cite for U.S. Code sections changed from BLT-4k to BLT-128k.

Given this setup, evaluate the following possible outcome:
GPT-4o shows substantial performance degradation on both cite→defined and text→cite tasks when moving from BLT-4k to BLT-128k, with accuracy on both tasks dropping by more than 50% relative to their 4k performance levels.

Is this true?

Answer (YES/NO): NO